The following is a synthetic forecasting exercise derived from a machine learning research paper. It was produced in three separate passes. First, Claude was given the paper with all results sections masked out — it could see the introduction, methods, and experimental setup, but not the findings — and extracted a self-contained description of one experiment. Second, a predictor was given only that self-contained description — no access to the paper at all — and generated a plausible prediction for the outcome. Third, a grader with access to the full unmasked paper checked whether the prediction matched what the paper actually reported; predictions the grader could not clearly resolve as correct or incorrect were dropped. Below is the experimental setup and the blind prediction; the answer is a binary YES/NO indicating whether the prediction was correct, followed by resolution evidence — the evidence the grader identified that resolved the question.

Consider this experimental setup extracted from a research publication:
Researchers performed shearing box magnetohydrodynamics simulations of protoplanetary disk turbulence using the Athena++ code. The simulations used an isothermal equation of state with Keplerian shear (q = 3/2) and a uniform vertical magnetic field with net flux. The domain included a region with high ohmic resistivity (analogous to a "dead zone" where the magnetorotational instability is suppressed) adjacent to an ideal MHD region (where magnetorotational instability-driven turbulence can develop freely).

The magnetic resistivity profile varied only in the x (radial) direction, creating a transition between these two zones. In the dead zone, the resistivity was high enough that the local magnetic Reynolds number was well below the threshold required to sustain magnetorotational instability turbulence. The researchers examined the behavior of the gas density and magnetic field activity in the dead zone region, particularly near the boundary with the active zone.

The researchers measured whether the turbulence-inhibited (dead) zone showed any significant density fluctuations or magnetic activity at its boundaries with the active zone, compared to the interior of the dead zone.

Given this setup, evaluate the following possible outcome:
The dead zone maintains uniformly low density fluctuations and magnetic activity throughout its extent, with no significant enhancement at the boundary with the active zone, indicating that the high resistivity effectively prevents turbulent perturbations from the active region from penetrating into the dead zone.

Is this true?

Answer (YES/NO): NO